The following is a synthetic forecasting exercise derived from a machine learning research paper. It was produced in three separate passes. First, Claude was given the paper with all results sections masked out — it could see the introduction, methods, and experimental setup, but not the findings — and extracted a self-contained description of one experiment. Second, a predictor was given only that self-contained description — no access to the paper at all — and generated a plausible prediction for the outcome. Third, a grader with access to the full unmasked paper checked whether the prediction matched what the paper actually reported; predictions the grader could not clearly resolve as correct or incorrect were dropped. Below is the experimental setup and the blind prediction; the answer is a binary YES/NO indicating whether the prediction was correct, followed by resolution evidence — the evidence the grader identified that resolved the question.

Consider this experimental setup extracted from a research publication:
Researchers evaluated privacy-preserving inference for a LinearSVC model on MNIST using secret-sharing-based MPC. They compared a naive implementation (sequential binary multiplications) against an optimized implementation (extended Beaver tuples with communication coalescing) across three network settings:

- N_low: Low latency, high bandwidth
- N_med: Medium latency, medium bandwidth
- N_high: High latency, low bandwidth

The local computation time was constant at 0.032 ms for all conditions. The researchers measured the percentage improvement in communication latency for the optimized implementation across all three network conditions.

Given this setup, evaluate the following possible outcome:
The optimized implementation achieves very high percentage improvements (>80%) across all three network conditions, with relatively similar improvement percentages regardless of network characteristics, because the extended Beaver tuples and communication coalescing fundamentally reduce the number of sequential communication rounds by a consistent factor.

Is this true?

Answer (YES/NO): NO